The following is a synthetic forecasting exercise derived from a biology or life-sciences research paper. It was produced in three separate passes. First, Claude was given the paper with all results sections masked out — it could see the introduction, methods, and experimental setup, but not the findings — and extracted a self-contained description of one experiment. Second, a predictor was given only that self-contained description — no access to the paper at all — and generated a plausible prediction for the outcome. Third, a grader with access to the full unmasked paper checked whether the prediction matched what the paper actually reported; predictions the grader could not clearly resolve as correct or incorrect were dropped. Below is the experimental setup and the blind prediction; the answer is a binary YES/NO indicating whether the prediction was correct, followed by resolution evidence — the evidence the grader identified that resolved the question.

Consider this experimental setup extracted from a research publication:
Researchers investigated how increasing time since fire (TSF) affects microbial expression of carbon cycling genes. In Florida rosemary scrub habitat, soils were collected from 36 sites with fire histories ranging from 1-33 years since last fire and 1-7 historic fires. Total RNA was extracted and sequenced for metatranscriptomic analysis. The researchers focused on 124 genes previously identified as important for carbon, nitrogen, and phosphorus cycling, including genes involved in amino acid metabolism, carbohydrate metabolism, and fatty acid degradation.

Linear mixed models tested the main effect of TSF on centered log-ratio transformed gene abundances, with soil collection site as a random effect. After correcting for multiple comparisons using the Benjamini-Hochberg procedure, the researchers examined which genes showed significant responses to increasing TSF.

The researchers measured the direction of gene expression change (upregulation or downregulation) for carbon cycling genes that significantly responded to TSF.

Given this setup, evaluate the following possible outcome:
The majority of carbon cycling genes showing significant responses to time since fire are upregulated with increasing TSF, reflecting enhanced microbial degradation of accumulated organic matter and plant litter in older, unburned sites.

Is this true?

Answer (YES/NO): NO